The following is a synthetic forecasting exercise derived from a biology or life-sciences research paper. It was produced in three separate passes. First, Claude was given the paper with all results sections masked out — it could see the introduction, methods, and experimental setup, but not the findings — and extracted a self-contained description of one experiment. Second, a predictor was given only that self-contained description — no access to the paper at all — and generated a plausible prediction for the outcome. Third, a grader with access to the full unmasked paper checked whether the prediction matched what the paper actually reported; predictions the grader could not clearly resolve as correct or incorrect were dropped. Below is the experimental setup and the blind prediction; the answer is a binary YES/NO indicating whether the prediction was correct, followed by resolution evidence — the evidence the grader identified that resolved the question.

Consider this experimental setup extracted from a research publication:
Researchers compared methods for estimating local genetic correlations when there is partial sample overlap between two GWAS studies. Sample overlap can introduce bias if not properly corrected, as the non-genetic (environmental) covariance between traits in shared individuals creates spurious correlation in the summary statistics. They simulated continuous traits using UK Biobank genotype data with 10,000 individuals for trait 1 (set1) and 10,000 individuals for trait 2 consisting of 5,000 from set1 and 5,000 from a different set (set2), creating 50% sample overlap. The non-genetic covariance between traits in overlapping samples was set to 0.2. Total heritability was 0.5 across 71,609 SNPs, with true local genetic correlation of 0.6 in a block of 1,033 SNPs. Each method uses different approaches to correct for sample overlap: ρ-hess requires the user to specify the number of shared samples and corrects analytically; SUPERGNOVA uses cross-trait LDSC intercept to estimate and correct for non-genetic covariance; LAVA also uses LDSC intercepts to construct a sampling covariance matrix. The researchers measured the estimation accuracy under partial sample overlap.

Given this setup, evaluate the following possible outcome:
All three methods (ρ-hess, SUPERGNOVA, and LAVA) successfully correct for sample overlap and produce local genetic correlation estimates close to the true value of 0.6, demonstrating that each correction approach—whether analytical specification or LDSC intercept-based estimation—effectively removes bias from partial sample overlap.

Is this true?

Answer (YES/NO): NO